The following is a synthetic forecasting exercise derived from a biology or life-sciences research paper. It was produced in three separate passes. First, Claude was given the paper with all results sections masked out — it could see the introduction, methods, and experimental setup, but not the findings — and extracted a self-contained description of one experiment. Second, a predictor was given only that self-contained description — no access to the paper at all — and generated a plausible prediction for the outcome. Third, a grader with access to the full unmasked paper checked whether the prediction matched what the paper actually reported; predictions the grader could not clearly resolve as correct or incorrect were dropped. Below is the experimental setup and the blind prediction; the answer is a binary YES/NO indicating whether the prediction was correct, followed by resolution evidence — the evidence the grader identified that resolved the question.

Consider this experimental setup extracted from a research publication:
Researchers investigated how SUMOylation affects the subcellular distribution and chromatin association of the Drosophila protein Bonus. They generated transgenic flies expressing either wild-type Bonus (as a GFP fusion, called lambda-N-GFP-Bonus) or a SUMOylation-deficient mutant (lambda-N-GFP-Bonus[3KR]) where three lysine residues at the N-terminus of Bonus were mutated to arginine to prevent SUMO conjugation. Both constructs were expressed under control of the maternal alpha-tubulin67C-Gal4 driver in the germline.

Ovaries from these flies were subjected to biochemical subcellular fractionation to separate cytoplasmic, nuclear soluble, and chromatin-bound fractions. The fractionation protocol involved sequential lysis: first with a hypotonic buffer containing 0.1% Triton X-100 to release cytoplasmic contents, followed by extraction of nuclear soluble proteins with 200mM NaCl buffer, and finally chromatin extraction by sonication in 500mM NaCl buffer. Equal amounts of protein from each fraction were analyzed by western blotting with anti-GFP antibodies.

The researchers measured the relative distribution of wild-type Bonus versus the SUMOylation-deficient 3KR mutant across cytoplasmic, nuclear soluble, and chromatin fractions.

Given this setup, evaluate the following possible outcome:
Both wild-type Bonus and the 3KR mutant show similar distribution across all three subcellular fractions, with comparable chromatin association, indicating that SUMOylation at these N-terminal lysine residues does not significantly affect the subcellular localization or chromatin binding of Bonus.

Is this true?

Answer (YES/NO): NO